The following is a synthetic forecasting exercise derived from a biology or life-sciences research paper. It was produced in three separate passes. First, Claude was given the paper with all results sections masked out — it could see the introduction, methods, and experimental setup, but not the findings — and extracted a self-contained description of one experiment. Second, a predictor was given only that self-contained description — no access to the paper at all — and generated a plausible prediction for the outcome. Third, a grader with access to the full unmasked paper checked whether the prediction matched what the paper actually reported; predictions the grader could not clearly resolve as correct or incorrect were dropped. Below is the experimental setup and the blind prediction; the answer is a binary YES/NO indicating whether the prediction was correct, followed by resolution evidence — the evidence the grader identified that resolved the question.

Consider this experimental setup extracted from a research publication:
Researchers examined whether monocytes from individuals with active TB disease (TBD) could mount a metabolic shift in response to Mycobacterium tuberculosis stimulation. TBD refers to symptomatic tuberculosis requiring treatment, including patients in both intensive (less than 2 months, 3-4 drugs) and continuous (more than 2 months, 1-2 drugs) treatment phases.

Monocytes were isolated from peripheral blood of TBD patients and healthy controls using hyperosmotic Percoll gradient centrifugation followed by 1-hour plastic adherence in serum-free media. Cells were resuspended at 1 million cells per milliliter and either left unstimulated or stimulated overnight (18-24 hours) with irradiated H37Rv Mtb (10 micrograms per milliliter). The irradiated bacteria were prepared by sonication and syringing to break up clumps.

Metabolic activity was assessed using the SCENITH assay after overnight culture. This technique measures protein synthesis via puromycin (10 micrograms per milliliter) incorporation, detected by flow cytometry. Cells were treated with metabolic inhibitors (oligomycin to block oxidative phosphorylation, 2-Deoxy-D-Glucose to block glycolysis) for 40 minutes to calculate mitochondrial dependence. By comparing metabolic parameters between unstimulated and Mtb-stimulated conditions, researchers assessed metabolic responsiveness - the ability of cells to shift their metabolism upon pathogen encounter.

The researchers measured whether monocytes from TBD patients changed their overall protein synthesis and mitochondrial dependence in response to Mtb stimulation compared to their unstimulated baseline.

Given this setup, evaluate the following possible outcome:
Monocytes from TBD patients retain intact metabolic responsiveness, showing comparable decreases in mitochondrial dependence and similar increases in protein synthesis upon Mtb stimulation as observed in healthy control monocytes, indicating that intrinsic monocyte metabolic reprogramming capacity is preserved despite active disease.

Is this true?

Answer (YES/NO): NO